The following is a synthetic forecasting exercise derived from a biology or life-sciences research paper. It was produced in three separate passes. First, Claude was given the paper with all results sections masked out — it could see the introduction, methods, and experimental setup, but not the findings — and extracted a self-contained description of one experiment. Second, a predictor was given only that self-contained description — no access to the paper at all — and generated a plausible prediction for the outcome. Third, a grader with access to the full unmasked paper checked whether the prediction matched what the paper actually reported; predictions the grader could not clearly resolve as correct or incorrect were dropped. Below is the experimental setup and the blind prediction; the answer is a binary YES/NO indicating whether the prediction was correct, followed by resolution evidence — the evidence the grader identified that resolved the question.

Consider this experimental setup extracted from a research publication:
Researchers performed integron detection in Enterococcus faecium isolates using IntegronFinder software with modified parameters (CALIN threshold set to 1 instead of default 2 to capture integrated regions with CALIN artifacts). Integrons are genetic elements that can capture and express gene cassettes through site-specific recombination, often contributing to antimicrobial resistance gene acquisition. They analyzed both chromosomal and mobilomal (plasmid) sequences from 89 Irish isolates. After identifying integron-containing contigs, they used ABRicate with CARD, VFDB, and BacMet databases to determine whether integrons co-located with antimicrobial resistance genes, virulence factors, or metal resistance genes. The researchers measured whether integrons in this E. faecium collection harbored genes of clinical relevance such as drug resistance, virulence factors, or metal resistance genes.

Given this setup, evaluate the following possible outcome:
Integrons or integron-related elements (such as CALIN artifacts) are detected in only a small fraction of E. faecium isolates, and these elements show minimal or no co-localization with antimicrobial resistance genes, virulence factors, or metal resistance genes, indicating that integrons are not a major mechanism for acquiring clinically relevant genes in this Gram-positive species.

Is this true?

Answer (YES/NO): NO